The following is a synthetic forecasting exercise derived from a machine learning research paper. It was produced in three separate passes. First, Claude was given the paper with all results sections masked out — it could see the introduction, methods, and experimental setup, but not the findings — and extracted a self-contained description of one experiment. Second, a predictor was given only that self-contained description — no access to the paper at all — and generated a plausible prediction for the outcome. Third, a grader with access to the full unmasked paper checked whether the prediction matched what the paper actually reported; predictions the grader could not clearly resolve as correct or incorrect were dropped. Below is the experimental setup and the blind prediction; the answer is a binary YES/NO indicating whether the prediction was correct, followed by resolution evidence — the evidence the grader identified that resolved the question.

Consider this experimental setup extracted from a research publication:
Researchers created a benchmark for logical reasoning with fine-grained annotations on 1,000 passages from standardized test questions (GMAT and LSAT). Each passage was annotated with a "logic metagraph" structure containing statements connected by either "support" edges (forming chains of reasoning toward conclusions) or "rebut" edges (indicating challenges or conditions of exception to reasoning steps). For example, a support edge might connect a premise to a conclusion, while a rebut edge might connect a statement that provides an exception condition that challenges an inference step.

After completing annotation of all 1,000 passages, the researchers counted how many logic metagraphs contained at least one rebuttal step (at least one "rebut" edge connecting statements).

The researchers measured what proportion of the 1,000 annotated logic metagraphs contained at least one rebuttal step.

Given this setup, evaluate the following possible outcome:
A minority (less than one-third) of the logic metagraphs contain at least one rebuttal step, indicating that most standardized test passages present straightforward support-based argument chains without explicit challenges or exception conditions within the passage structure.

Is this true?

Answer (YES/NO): NO